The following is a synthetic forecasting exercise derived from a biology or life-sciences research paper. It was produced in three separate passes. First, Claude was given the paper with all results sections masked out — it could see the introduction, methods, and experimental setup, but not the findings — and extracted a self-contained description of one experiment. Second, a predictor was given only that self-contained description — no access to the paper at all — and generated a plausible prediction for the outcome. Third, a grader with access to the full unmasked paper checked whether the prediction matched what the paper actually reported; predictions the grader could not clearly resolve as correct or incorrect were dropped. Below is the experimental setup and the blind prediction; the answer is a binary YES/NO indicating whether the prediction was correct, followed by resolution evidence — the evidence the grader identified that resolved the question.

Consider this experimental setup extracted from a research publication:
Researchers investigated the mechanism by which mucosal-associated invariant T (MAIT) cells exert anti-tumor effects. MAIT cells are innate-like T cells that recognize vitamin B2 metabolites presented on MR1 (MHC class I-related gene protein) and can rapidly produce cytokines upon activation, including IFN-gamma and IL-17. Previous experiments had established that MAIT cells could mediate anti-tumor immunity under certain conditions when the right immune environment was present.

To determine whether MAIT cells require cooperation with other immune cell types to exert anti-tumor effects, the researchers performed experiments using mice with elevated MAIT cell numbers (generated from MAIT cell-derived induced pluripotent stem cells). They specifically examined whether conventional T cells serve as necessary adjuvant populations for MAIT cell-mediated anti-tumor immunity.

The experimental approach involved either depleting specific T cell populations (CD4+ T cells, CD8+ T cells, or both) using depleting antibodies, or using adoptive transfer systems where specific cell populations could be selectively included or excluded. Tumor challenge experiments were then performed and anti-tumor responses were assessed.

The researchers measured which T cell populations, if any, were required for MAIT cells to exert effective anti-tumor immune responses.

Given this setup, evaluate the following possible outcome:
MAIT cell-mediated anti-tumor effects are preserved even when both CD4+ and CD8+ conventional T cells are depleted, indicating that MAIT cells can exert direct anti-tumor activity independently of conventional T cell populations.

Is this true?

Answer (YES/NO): NO